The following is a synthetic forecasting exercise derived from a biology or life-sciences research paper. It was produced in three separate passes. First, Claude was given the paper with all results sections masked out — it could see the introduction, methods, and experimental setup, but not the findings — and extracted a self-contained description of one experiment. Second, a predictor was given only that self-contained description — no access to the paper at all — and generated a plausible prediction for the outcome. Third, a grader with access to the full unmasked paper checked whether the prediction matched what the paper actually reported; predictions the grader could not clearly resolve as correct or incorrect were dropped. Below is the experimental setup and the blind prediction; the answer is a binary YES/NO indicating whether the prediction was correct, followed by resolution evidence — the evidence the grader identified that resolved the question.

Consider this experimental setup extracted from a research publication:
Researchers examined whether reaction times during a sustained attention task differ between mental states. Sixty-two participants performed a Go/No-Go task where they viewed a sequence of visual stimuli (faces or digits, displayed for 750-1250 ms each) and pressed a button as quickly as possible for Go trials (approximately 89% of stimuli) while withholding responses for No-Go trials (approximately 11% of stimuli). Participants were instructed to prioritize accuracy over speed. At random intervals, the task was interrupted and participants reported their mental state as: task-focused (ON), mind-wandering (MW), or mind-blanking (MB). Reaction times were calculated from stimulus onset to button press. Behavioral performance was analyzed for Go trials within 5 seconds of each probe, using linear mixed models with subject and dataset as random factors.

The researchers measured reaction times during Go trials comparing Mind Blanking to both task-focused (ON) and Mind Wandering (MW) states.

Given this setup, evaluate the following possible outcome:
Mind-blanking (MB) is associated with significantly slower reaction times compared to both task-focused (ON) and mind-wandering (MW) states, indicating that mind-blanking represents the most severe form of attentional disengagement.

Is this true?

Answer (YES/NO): YES